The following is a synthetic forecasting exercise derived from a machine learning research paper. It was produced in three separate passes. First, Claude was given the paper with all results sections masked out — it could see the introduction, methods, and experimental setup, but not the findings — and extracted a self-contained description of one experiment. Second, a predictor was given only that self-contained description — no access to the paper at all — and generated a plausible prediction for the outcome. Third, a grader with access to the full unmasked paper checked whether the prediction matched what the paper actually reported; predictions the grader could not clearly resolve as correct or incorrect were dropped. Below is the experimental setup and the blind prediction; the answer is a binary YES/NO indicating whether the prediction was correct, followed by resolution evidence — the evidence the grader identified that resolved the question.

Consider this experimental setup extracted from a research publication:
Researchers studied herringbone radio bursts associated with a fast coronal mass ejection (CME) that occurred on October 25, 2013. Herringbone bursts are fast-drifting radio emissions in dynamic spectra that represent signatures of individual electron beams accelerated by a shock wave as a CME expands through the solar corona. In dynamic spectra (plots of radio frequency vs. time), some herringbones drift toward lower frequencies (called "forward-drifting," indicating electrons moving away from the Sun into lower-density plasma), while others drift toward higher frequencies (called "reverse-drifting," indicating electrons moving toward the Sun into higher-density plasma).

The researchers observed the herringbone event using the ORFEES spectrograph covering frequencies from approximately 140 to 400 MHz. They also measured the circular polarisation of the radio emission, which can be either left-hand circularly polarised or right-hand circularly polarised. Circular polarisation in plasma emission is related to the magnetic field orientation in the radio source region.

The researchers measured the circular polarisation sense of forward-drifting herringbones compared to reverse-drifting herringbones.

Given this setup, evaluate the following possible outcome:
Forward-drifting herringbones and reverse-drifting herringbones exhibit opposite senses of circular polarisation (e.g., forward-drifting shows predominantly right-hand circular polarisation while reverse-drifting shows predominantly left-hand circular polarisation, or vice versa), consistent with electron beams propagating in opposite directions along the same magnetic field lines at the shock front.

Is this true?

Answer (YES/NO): YES